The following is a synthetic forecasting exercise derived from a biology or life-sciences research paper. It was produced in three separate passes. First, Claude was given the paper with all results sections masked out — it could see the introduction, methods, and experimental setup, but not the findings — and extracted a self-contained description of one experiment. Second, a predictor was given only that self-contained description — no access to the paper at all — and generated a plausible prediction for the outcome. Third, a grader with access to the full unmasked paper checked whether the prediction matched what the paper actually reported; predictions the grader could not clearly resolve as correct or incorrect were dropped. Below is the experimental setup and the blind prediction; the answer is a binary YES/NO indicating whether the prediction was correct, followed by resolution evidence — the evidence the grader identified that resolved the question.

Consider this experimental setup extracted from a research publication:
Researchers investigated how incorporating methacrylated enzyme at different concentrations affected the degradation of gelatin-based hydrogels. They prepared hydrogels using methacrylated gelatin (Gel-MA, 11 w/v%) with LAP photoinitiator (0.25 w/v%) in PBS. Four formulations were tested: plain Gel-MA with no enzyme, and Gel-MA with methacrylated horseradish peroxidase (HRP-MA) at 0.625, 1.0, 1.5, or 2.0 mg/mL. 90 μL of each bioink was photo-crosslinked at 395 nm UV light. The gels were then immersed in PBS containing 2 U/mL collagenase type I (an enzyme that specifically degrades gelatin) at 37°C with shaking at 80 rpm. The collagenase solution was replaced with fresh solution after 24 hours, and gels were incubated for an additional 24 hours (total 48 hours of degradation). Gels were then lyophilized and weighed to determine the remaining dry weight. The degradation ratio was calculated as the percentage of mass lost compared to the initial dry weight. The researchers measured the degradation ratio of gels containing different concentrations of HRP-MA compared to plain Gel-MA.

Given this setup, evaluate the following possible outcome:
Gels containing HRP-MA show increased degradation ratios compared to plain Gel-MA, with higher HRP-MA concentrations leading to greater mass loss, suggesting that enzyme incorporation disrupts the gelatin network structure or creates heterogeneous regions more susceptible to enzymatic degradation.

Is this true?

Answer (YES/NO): NO